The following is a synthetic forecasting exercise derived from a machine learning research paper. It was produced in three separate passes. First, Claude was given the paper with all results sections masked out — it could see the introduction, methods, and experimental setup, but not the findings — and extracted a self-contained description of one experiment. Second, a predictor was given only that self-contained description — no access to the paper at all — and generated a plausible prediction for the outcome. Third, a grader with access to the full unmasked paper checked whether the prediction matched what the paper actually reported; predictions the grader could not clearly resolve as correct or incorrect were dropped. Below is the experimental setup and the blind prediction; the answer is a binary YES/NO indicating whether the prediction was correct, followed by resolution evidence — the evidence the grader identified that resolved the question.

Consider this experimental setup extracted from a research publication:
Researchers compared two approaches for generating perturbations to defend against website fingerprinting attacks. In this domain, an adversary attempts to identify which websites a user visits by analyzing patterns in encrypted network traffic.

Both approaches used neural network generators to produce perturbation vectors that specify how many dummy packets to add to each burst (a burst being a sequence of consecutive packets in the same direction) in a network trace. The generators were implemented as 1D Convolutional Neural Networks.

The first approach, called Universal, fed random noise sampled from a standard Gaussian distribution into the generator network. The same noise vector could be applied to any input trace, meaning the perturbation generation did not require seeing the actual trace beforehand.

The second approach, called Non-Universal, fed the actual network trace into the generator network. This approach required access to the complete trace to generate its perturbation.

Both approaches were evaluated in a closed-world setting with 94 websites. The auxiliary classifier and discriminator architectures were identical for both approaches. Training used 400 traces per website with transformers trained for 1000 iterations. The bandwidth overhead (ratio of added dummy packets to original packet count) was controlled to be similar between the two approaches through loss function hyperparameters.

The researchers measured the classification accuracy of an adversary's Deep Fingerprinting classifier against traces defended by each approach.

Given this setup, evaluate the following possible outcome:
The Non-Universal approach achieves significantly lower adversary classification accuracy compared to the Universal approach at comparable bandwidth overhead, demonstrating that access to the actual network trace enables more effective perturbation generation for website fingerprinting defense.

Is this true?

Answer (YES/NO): NO